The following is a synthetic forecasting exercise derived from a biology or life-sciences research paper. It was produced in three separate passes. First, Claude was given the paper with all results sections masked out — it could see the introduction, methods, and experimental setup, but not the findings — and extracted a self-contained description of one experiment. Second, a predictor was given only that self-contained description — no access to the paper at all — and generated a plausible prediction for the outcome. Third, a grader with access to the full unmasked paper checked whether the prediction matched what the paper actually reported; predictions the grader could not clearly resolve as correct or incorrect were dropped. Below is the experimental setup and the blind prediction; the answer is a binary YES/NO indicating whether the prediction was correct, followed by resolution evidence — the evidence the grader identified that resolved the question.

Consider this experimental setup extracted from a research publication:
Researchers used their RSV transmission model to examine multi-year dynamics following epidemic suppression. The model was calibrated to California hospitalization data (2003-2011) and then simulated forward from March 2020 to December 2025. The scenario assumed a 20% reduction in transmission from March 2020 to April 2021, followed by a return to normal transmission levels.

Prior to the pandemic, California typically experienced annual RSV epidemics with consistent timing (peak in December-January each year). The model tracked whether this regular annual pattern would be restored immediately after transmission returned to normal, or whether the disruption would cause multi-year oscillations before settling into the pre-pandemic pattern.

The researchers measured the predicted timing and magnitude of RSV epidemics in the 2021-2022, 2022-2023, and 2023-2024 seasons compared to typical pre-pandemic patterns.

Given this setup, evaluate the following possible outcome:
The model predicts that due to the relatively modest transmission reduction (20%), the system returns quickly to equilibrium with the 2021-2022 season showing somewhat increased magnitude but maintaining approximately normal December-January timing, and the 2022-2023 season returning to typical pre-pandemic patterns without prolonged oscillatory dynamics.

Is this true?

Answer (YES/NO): NO